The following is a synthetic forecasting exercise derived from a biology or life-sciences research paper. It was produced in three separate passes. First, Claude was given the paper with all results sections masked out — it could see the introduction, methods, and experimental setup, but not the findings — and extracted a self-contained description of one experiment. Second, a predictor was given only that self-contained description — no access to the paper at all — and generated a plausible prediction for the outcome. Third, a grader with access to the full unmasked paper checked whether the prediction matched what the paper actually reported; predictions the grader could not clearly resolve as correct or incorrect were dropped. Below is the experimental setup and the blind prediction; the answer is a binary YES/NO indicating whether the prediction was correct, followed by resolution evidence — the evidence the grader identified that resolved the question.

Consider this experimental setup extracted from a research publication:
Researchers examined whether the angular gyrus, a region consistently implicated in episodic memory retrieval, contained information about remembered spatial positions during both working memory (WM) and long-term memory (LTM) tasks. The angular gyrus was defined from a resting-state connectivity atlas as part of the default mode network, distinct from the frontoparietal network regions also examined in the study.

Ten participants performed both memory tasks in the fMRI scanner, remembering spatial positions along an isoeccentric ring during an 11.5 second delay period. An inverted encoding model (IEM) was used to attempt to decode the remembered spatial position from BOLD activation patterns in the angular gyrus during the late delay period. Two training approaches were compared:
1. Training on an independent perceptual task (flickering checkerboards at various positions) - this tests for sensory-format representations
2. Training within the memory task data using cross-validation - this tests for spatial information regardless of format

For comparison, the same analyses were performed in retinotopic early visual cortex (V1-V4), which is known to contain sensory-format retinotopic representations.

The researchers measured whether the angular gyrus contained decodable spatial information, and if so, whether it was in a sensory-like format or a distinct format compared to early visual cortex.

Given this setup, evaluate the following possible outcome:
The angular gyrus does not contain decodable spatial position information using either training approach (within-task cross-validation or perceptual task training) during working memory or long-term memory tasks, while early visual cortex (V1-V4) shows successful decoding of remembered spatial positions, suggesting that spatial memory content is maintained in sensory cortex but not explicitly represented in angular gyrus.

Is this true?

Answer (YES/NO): NO